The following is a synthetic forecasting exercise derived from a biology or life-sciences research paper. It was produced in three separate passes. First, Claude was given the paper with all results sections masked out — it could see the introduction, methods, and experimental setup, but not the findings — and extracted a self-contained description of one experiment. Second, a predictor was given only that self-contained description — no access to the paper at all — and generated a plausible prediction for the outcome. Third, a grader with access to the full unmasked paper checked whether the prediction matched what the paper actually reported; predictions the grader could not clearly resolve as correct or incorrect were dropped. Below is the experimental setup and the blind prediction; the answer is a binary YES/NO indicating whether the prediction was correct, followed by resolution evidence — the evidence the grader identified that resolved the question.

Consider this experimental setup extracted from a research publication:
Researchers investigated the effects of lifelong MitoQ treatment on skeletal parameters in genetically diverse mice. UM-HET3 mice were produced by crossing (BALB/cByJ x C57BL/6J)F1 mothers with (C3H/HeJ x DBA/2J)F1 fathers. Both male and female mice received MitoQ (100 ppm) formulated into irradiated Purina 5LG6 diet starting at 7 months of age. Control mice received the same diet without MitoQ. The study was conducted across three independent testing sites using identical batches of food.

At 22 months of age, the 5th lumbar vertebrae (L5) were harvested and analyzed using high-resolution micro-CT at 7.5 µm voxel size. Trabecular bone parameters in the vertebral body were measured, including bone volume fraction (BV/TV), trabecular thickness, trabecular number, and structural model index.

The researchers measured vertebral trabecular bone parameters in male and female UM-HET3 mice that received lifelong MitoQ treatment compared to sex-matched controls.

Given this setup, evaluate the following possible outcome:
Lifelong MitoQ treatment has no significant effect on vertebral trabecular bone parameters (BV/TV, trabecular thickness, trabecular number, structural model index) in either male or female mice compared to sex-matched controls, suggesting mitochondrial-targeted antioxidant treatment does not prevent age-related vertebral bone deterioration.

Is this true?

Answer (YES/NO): YES